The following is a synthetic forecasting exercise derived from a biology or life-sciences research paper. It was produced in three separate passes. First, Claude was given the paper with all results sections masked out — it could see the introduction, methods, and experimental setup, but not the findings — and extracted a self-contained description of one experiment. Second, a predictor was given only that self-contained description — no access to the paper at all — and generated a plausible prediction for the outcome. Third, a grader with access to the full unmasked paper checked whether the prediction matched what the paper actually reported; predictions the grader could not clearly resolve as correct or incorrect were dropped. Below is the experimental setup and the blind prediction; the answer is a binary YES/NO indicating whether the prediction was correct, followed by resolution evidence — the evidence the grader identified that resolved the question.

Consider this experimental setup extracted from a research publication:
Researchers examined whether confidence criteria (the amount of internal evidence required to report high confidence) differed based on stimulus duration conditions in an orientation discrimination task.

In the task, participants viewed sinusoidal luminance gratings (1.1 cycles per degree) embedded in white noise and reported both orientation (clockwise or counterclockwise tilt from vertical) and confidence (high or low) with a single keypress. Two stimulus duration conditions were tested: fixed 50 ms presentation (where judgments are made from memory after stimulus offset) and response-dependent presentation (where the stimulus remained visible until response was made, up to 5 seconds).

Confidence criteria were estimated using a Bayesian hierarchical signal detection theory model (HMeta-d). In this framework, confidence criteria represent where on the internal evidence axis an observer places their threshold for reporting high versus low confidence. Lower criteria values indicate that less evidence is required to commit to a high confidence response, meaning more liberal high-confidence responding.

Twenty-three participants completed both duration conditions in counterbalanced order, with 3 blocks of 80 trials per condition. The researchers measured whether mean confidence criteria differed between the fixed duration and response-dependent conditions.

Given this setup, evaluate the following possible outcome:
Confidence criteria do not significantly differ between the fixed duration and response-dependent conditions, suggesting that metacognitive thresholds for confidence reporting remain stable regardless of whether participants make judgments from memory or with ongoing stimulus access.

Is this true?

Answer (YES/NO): NO